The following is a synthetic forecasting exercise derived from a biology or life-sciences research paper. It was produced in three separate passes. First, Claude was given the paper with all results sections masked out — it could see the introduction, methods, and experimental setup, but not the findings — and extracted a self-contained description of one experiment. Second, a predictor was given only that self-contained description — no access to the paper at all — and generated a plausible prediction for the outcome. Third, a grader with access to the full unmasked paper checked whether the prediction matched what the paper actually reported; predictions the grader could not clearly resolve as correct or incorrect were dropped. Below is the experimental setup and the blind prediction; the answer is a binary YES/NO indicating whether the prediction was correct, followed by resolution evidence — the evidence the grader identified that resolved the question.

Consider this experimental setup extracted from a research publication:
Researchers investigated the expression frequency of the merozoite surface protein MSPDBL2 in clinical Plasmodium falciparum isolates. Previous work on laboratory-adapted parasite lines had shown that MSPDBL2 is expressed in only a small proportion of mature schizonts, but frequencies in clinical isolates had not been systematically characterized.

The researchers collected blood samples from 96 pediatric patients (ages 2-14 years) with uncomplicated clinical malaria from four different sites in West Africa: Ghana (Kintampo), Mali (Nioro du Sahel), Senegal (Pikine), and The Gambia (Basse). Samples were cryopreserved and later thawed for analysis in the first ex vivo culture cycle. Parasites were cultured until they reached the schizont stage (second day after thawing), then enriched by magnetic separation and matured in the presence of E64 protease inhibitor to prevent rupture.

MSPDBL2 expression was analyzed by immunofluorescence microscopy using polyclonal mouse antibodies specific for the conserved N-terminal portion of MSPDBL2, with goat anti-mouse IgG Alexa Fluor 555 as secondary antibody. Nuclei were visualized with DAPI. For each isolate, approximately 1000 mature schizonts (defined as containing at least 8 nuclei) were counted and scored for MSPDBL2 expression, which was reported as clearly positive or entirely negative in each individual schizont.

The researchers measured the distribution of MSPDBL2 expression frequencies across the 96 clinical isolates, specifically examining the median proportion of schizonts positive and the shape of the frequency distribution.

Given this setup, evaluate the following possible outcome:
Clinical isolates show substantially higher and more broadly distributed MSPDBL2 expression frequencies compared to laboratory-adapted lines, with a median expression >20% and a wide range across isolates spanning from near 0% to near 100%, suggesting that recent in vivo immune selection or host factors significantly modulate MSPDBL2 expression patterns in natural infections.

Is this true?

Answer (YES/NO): NO